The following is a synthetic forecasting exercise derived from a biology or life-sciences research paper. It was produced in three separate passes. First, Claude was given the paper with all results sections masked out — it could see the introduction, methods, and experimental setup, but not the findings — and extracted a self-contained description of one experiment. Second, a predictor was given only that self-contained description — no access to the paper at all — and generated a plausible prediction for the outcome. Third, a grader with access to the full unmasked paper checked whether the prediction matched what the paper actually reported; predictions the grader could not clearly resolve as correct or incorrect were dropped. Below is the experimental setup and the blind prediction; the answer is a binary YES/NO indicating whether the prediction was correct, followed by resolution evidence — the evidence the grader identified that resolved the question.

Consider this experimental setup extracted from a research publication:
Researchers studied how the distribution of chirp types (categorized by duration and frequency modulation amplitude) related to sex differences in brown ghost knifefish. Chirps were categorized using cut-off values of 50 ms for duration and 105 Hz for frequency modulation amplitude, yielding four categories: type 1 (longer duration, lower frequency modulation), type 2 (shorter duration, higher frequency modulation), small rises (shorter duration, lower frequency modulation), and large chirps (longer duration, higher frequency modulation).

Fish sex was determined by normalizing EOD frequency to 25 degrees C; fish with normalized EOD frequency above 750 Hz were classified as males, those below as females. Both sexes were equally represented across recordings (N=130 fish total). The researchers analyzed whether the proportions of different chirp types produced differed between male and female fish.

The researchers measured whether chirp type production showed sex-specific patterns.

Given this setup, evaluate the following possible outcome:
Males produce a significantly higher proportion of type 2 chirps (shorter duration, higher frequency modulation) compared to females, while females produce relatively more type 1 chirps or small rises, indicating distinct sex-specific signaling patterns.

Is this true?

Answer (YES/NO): NO